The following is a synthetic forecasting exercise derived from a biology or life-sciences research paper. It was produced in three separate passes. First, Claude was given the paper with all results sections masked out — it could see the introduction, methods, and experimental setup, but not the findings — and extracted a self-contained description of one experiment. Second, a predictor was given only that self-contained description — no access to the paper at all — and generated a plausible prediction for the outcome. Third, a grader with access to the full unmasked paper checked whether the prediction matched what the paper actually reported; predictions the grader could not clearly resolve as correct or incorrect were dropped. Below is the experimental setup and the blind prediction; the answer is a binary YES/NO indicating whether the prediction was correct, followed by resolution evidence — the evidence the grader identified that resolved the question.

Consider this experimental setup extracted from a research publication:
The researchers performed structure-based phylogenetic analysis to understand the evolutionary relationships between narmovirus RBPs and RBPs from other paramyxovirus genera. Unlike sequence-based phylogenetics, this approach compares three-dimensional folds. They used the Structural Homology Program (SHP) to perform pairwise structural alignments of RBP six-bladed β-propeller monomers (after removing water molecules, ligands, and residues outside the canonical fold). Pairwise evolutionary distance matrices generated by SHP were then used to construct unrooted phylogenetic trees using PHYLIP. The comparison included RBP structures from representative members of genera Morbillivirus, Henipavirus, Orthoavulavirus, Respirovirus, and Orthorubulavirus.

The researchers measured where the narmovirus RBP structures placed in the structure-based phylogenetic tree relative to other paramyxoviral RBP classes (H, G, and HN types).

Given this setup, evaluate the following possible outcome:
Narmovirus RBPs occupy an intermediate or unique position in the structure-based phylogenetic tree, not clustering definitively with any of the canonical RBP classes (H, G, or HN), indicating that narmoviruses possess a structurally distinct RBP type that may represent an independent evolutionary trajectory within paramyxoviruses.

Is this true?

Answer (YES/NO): YES